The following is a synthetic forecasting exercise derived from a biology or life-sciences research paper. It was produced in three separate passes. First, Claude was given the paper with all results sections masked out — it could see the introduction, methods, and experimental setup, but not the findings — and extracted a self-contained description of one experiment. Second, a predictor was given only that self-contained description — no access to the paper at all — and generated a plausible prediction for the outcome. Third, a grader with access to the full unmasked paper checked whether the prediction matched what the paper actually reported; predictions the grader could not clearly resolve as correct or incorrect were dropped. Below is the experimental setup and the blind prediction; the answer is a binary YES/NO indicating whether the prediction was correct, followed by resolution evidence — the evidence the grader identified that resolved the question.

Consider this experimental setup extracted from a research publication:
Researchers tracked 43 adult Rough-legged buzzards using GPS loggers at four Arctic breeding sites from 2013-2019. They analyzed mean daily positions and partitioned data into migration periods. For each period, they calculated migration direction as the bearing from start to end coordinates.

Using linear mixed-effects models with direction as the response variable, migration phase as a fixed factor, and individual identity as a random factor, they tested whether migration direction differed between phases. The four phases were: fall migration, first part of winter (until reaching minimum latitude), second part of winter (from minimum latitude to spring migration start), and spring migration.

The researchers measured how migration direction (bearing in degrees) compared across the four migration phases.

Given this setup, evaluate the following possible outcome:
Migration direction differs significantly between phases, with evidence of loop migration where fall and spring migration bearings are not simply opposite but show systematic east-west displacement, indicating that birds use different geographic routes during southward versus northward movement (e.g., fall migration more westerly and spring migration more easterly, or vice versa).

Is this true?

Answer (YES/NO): NO